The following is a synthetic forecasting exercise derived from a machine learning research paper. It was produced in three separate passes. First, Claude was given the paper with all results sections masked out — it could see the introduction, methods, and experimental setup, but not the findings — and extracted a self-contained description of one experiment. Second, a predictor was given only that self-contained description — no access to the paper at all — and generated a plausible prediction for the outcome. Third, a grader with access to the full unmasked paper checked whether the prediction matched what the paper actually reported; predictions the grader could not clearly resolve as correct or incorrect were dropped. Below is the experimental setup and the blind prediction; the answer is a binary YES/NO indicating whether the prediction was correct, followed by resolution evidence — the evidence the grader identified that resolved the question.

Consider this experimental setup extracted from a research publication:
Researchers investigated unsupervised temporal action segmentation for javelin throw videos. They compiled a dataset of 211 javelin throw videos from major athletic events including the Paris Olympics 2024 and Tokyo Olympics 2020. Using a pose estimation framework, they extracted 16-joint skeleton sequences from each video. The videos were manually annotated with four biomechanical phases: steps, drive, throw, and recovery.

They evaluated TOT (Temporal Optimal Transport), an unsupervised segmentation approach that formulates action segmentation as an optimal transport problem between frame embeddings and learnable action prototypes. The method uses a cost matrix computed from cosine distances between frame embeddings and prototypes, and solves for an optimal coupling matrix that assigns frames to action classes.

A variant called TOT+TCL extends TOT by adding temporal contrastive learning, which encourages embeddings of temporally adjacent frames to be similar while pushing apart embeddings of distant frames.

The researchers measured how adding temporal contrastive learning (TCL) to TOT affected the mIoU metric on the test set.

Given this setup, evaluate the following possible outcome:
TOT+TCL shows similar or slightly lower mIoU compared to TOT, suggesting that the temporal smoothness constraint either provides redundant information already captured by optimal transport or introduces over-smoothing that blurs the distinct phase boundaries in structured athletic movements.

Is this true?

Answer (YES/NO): NO